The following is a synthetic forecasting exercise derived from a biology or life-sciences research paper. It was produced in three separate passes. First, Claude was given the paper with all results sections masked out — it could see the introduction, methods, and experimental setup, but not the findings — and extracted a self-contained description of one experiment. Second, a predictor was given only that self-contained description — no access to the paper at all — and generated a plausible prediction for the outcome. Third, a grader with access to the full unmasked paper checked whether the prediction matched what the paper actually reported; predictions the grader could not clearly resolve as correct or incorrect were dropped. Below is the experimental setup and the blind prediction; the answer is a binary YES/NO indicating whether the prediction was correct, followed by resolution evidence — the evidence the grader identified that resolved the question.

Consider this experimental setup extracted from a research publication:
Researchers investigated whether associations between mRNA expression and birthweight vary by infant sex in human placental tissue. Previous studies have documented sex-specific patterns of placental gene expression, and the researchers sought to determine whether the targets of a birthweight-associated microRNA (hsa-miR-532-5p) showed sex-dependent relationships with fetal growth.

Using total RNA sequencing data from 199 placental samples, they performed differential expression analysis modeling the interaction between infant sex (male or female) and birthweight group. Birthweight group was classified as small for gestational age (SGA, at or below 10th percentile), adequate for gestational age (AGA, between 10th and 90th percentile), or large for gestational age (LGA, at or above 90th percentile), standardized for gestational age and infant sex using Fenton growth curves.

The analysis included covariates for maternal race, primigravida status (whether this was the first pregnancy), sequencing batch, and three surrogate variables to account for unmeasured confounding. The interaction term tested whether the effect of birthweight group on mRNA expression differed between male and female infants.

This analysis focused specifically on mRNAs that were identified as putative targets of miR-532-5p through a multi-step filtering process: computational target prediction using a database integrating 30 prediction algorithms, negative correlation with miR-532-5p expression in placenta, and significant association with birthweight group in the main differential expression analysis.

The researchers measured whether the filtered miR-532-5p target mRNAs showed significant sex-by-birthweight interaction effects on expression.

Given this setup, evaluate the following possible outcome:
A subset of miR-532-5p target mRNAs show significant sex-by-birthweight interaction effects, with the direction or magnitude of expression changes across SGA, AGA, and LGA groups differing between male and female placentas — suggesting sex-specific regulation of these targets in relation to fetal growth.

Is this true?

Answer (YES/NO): YES